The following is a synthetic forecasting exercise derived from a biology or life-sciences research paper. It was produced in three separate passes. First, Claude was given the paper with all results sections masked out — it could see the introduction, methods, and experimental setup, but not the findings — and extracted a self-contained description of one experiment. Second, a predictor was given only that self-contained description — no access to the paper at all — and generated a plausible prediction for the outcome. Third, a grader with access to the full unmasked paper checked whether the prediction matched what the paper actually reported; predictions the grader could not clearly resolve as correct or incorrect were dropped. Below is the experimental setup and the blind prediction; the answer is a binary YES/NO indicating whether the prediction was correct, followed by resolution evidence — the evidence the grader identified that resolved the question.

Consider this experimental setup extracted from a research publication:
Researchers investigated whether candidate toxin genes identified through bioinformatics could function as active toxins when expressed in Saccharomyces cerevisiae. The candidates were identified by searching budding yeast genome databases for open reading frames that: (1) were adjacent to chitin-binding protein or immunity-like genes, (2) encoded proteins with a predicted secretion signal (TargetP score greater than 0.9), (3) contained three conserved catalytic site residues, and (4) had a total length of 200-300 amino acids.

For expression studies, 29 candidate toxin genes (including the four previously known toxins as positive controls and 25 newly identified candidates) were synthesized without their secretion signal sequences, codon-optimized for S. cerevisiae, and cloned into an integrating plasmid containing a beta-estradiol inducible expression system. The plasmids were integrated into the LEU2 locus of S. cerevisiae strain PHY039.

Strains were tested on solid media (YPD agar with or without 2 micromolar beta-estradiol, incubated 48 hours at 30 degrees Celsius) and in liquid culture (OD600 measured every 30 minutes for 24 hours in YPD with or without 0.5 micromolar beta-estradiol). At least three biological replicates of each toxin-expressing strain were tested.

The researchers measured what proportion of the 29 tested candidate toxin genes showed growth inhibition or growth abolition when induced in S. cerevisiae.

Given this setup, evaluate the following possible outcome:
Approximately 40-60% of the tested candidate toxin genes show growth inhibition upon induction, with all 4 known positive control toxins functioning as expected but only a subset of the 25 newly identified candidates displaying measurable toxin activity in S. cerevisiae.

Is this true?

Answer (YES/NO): NO